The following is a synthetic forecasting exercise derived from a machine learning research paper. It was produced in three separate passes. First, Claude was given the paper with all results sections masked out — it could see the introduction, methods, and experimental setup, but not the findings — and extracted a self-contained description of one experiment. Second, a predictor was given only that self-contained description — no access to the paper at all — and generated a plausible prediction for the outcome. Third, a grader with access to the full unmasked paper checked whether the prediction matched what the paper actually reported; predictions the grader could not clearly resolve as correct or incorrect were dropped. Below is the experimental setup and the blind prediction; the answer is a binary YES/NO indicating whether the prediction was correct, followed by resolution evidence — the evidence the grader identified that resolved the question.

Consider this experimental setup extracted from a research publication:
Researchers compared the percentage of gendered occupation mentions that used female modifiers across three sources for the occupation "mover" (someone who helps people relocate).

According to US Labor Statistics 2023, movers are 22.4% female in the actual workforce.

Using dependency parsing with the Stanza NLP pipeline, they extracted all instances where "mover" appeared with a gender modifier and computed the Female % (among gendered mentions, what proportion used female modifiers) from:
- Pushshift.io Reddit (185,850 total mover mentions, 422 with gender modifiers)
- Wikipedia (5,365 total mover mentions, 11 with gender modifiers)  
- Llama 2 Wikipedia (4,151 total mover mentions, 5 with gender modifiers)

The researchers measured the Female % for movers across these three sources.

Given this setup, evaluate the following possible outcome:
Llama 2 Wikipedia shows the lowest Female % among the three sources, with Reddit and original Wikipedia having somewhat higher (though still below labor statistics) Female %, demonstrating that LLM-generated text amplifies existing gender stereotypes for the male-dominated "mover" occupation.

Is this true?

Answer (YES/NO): NO